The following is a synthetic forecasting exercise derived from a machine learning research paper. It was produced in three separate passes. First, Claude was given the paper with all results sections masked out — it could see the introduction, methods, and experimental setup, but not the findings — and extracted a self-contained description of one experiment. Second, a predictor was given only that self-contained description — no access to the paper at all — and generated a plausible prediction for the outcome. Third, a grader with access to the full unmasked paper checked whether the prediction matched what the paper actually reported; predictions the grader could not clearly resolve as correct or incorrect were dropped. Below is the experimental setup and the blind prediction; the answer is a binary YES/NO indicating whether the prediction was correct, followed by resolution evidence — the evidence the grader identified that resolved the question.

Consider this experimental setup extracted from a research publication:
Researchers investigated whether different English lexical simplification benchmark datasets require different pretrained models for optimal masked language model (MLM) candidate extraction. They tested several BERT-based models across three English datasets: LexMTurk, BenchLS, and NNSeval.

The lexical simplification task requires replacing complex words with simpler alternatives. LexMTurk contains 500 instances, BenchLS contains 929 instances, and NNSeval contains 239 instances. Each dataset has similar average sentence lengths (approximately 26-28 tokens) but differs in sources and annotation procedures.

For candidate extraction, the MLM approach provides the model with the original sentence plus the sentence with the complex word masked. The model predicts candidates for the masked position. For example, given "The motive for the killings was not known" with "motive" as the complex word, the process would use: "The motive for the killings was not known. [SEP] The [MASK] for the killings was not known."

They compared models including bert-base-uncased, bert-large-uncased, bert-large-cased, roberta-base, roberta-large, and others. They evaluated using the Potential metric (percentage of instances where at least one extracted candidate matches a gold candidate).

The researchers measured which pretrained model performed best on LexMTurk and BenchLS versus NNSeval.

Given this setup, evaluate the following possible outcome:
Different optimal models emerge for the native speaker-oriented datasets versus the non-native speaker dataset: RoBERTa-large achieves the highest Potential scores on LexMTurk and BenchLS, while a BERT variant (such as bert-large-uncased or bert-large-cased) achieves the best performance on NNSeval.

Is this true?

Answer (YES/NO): NO